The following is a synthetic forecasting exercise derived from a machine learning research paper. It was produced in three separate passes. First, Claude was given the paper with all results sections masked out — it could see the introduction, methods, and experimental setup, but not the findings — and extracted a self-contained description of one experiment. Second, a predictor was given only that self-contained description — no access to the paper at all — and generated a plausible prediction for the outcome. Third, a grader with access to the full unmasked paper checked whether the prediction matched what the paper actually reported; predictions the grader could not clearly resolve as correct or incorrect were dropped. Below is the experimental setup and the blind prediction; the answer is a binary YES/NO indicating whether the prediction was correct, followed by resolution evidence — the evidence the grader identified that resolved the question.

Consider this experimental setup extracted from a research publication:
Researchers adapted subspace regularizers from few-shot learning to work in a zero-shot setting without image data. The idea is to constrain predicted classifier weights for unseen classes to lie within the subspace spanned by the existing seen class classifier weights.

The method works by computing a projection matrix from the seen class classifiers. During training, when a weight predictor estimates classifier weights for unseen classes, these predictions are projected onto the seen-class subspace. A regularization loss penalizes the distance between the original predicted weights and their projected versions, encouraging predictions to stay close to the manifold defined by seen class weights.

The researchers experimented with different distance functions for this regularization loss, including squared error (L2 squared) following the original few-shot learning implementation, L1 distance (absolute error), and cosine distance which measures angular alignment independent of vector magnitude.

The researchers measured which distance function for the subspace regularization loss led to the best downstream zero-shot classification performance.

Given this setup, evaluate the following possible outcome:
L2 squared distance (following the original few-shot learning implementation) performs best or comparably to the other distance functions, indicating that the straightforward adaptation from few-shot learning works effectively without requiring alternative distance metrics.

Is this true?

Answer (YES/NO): YES